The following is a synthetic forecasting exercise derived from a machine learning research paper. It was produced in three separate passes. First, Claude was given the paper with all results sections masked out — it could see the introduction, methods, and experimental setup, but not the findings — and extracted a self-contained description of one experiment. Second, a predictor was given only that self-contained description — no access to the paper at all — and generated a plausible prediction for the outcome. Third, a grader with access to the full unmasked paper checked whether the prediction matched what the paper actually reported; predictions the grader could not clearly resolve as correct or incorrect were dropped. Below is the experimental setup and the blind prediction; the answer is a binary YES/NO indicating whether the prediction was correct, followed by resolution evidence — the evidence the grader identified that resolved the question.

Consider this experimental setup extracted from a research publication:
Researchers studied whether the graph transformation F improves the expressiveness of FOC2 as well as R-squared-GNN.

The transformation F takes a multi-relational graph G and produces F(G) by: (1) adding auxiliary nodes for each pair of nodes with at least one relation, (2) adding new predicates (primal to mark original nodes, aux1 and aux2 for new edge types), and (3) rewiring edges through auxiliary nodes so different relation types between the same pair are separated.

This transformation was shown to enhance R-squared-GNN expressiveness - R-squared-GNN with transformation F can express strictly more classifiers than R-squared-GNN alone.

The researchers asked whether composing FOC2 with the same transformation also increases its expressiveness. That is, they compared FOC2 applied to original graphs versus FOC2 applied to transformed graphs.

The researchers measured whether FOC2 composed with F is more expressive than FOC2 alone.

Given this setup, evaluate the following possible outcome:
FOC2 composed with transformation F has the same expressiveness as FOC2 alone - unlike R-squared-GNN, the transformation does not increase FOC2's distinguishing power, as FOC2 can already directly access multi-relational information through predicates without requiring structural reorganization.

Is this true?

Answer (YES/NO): YES